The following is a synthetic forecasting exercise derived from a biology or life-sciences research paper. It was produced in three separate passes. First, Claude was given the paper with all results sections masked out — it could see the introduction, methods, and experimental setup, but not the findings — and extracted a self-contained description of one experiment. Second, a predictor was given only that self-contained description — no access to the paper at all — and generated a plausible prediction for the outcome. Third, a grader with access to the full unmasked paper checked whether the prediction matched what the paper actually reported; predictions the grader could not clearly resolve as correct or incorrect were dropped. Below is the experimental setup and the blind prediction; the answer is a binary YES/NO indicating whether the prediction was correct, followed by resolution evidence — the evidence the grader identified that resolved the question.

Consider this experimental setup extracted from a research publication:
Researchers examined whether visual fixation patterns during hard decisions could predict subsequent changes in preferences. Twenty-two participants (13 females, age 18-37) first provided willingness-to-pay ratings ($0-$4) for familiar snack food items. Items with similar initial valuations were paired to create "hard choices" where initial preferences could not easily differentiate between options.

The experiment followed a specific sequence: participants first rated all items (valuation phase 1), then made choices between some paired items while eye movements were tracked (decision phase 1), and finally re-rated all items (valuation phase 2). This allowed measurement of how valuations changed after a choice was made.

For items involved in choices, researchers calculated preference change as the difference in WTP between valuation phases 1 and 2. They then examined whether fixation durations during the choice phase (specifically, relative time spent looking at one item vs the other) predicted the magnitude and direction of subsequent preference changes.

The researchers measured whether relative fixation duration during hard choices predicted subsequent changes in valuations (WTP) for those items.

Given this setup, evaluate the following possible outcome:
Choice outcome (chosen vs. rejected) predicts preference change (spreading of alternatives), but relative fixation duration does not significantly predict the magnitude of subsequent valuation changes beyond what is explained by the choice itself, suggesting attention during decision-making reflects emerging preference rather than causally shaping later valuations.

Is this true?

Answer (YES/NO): NO